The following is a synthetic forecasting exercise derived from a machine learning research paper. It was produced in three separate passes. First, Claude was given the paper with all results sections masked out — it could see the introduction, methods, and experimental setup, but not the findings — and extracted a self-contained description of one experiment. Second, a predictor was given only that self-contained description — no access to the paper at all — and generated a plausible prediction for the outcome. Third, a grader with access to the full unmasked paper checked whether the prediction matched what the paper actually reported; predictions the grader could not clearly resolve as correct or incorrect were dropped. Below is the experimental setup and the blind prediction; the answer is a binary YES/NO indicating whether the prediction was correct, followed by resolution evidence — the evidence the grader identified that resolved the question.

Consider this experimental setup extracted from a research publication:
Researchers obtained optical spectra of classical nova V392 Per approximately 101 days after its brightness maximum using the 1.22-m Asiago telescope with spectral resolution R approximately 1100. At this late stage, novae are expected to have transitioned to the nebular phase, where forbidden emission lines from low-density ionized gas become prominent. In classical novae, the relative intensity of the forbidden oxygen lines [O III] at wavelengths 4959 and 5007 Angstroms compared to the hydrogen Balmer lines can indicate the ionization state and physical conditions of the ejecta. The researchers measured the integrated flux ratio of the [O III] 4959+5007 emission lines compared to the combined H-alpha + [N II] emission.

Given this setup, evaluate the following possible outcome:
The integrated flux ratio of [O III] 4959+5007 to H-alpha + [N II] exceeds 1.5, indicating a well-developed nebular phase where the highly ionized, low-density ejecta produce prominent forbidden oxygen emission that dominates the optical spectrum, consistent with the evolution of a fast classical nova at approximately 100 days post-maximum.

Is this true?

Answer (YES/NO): YES